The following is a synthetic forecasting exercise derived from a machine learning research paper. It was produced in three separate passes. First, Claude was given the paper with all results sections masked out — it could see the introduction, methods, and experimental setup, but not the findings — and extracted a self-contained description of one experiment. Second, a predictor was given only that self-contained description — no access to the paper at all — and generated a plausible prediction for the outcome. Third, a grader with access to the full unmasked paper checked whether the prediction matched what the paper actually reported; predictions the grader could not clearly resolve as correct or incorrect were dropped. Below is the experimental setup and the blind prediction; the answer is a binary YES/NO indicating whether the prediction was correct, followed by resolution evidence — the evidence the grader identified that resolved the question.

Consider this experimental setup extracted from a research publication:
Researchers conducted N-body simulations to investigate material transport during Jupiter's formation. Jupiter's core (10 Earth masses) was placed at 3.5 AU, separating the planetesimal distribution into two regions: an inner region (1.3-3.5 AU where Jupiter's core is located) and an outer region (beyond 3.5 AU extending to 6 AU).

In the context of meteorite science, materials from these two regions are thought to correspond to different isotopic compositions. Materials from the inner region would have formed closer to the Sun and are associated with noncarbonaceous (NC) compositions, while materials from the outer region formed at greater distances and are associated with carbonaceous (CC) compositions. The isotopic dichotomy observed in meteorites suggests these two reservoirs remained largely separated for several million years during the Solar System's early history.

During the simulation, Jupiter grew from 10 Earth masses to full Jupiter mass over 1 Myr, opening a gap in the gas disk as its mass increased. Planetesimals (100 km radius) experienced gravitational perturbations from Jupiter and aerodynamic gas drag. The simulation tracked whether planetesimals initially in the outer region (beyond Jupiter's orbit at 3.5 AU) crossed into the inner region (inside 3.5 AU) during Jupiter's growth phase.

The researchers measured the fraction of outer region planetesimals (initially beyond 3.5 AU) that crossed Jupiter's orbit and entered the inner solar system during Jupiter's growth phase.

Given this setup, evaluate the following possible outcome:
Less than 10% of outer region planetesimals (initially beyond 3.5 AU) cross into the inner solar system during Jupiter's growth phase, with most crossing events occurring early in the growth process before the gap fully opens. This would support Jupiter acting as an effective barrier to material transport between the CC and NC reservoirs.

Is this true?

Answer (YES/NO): NO